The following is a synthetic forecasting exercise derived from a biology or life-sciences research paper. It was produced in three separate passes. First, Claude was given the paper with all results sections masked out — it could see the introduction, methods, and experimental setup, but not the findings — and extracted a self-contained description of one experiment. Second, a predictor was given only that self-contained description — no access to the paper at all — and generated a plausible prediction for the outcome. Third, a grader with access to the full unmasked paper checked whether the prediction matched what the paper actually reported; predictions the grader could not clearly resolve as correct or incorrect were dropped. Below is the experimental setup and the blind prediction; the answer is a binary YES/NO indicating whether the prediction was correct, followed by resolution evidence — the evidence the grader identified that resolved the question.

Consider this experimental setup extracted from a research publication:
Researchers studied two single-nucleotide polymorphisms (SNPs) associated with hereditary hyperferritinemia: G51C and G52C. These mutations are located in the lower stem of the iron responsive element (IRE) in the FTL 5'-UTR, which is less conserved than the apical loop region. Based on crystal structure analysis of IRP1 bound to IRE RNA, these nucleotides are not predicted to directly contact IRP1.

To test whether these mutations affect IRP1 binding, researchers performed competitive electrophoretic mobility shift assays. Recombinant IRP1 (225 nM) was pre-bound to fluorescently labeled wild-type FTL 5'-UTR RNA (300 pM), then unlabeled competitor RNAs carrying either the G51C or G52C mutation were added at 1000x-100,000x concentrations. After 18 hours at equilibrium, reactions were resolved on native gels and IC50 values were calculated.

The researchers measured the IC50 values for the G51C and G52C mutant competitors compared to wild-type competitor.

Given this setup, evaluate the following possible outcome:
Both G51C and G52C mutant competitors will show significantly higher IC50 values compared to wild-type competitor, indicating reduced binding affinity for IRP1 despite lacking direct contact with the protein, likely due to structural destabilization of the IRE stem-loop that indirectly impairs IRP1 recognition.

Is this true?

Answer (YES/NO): NO